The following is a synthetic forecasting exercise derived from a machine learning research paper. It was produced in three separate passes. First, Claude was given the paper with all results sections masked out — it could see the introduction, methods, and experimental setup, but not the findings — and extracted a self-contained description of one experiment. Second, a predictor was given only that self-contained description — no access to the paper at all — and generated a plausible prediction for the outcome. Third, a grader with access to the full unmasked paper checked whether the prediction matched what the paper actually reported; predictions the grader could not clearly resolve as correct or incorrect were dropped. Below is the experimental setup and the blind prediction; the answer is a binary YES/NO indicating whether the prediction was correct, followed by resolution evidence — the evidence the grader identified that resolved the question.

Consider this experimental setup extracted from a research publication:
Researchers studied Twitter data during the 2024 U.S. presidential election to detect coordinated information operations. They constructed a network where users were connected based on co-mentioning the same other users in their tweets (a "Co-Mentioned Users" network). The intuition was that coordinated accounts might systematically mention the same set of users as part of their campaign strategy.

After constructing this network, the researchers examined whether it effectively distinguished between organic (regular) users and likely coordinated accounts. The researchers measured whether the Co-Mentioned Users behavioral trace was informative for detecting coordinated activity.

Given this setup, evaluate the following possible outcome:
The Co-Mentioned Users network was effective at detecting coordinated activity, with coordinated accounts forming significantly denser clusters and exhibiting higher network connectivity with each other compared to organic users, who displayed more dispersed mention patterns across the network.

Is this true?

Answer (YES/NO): NO